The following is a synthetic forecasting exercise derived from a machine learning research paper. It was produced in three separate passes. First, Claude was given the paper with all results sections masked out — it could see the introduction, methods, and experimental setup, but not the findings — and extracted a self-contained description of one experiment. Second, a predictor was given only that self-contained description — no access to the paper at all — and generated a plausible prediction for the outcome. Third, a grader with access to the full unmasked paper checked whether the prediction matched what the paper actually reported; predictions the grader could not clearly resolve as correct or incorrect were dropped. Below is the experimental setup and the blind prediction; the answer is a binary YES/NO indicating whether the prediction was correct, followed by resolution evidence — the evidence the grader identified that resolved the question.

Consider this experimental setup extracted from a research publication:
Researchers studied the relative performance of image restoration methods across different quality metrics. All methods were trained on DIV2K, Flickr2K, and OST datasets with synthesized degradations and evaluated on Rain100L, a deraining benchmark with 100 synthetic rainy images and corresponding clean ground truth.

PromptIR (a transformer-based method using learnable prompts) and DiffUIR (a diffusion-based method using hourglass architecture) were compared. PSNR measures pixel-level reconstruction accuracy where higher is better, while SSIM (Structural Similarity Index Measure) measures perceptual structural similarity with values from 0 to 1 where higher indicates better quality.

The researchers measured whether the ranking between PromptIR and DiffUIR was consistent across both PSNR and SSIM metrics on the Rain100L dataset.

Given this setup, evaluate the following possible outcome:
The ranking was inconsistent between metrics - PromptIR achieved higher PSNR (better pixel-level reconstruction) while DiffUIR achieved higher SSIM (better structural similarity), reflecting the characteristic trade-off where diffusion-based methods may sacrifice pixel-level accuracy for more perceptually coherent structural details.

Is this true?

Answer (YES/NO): NO